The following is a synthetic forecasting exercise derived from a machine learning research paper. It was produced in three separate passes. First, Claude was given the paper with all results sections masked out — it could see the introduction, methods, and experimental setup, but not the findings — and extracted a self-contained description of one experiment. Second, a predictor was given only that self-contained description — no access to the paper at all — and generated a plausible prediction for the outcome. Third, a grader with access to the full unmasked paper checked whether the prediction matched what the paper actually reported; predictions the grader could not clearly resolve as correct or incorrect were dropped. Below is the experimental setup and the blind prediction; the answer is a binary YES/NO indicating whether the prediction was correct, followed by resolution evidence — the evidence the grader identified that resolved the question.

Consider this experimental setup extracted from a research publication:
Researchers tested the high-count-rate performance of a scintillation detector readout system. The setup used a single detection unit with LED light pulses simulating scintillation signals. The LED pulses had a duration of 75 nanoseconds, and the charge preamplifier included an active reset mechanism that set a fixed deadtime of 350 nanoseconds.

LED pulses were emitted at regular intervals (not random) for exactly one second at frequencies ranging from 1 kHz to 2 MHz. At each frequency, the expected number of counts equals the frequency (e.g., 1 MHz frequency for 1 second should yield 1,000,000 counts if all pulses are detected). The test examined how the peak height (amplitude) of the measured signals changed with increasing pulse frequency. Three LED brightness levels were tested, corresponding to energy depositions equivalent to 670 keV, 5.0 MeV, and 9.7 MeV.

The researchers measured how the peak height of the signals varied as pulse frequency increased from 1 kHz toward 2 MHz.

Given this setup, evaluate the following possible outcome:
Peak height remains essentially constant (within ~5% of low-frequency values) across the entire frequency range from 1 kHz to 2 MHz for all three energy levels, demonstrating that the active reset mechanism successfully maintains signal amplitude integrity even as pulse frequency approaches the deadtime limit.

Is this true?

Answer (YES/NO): NO